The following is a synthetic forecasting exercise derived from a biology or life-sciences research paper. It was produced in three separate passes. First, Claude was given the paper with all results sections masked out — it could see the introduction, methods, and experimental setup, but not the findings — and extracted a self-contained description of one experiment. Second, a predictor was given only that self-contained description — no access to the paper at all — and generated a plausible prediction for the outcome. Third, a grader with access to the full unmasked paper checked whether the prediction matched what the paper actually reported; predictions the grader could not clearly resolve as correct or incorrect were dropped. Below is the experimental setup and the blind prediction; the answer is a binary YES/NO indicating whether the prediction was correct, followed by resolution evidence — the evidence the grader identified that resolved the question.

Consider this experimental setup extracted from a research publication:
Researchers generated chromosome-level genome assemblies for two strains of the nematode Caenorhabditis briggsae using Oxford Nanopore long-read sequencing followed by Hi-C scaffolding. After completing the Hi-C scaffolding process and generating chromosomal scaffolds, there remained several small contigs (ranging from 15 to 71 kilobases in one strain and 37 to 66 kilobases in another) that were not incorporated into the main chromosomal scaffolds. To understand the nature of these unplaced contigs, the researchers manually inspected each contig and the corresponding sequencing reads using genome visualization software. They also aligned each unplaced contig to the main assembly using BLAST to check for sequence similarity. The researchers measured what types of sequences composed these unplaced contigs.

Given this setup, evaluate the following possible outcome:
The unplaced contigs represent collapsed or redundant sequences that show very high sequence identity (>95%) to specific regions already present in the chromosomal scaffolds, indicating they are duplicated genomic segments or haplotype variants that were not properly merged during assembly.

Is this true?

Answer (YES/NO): NO